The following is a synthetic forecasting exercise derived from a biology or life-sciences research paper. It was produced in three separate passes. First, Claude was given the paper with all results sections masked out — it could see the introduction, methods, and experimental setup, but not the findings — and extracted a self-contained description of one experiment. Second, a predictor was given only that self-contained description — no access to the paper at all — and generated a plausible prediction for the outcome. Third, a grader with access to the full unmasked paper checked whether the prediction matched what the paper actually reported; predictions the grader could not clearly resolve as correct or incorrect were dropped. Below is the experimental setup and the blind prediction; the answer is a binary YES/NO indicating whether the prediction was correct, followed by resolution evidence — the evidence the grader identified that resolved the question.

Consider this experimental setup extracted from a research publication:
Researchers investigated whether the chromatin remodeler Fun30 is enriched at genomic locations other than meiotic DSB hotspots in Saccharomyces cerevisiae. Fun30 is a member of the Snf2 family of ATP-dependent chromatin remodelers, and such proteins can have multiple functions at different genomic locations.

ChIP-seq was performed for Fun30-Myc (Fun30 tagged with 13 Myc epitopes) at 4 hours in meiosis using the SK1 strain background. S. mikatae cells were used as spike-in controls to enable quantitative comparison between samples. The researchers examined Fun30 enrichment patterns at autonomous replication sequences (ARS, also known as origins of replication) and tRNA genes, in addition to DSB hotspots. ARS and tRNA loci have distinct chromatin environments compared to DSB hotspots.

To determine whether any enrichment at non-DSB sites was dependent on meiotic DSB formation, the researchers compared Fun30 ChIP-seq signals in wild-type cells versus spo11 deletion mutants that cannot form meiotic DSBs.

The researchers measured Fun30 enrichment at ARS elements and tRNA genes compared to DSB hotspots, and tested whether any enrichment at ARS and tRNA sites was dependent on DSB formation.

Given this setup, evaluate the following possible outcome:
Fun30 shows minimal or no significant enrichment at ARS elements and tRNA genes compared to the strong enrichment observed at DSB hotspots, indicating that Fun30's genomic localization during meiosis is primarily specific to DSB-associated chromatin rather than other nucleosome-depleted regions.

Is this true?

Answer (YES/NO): NO